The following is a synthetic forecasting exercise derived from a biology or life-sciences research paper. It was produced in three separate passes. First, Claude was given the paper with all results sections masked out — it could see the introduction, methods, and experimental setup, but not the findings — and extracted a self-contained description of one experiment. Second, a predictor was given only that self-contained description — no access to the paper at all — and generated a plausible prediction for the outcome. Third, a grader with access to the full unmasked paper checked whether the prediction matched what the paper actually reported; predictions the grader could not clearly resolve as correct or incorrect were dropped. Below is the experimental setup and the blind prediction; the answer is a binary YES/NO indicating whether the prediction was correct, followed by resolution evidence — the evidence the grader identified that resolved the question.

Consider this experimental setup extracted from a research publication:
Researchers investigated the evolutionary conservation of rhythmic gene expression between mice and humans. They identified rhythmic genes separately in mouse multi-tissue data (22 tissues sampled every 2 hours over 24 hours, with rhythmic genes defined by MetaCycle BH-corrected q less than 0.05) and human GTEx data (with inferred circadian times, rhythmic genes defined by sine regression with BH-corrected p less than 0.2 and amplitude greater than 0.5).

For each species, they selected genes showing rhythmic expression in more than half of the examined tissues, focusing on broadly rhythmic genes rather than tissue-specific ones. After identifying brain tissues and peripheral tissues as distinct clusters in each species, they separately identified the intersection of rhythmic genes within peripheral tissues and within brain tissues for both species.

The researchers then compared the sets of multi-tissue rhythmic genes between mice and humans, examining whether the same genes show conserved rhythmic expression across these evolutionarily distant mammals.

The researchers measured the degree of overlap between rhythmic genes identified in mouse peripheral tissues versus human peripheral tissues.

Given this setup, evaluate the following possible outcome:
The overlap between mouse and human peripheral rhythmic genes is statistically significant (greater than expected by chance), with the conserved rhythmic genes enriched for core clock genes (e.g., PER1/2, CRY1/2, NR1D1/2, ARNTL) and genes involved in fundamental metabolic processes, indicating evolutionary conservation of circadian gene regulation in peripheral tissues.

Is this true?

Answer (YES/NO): NO